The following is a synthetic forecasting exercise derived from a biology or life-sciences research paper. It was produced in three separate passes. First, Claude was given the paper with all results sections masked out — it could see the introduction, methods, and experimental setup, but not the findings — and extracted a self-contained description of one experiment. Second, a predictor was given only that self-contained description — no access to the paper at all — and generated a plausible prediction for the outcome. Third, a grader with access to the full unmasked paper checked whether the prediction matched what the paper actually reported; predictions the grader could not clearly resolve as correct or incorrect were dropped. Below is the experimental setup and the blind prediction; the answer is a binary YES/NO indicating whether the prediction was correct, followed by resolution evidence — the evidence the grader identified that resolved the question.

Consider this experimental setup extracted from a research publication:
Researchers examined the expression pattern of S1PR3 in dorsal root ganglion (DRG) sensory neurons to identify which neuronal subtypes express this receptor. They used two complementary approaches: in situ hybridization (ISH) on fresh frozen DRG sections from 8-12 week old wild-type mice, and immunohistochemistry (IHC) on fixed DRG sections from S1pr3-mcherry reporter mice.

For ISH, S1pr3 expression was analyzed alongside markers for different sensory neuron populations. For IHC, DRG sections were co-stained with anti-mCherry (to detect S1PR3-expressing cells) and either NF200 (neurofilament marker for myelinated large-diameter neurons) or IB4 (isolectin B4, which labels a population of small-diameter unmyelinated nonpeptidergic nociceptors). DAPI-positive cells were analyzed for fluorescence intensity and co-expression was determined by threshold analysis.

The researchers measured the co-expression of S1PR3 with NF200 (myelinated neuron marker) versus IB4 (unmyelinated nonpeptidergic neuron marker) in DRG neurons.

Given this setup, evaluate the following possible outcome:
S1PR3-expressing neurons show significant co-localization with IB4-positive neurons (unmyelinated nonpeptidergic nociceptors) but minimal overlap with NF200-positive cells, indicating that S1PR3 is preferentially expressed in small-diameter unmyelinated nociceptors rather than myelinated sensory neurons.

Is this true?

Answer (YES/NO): NO